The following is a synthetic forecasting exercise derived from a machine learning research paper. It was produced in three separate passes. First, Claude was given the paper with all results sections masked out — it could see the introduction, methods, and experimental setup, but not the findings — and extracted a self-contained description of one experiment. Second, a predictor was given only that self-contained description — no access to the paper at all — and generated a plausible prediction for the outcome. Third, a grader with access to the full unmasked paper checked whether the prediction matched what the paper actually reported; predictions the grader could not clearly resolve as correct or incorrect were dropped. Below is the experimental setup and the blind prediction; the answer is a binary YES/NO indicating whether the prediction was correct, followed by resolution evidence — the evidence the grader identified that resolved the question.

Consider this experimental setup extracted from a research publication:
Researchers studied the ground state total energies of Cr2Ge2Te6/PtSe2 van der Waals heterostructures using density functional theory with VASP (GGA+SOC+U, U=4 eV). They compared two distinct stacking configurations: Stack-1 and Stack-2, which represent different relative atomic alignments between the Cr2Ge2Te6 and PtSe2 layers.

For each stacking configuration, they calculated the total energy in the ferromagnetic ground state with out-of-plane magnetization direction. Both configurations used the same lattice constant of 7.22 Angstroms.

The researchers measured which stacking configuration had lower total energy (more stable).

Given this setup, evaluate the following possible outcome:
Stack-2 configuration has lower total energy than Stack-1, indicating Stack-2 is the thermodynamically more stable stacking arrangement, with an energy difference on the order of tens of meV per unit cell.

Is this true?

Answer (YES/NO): NO